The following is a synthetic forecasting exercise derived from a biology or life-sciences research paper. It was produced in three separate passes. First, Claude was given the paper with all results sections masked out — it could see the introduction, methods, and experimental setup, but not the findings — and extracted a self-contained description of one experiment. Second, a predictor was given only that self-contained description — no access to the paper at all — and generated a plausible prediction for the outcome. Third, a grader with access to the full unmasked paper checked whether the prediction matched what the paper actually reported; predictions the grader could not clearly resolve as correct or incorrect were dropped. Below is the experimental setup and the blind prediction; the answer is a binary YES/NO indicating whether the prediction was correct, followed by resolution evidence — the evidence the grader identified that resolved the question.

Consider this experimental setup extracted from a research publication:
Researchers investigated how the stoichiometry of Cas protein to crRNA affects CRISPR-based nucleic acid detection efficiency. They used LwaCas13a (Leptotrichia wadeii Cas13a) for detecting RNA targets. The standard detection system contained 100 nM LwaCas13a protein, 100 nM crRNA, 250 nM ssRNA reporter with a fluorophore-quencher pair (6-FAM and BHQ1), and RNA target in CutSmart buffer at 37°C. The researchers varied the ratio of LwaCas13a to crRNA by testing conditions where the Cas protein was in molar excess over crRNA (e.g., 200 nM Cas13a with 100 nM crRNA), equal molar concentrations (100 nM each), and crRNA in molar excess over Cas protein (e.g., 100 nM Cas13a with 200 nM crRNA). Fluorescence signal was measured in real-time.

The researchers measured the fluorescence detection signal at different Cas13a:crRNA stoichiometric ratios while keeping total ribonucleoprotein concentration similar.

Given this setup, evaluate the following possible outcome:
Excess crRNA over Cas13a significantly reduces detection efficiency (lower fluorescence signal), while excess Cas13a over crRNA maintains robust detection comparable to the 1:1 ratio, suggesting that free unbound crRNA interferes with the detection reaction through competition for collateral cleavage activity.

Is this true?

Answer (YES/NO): NO